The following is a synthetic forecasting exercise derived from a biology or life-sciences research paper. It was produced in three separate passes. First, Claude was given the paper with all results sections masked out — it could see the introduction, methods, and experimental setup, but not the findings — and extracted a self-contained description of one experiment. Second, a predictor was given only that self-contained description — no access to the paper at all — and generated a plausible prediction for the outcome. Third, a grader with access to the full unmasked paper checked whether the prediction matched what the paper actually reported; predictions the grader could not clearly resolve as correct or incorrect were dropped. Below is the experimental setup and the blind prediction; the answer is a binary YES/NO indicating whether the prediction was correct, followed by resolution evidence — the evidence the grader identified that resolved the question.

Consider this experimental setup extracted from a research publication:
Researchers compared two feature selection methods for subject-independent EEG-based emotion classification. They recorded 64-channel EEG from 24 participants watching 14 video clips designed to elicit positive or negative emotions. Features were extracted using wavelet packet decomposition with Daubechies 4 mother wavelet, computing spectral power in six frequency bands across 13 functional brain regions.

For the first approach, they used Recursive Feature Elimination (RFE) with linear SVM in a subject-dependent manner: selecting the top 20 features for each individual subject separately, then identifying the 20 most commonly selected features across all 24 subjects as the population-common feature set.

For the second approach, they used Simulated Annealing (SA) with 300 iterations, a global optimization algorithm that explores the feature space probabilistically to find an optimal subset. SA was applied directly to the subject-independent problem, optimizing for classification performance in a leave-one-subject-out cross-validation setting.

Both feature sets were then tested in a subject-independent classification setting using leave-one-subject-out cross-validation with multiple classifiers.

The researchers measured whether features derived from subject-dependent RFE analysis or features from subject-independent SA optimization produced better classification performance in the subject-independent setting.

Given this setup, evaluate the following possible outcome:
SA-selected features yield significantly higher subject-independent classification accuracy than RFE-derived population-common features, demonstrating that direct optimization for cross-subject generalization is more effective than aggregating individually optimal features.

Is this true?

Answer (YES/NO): NO